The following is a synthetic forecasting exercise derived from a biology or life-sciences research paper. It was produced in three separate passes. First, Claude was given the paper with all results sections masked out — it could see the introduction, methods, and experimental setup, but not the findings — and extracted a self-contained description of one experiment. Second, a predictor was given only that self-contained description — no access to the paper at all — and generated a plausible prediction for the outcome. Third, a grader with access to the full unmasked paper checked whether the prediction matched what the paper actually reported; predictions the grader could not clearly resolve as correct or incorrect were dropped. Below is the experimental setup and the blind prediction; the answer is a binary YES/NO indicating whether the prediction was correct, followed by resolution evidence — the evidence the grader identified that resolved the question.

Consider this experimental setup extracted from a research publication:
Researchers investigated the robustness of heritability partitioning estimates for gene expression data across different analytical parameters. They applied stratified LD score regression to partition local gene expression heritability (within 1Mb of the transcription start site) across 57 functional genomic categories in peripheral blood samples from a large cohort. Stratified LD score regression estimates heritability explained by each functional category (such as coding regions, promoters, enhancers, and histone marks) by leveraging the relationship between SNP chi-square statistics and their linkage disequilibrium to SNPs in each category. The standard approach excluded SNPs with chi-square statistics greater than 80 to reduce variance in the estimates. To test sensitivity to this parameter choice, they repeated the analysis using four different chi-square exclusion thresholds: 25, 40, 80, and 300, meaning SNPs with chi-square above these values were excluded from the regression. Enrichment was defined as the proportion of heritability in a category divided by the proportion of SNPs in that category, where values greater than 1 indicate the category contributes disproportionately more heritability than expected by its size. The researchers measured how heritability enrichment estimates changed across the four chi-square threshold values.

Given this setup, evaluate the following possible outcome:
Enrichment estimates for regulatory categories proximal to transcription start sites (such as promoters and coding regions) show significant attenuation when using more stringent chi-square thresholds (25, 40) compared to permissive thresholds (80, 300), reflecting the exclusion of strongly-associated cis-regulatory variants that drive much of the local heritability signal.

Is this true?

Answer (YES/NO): NO